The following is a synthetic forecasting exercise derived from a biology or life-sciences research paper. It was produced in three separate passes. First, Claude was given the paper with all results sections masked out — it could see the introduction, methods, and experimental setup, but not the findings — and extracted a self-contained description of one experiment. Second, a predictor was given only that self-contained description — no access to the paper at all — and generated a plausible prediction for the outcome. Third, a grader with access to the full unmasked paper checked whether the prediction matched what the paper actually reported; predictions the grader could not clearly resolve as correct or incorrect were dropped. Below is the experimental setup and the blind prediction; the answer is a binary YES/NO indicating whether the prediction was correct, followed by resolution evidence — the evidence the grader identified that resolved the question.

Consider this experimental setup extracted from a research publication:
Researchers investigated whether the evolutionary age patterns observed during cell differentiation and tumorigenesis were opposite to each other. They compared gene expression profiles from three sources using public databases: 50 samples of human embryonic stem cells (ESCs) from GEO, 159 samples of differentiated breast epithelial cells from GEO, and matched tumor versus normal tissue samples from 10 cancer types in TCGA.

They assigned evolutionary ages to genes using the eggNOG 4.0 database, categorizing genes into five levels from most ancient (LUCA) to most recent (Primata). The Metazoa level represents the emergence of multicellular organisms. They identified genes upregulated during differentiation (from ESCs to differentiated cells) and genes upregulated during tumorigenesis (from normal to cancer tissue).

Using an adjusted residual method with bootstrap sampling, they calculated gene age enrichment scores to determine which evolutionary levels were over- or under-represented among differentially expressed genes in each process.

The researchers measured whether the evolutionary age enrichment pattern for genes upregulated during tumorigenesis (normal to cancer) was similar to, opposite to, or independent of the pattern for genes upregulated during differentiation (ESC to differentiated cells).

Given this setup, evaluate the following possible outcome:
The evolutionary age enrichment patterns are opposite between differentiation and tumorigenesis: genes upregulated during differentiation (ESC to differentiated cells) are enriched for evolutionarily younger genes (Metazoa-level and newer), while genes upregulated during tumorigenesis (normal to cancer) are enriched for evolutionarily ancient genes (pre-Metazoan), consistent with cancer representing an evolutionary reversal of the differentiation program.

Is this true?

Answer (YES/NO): YES